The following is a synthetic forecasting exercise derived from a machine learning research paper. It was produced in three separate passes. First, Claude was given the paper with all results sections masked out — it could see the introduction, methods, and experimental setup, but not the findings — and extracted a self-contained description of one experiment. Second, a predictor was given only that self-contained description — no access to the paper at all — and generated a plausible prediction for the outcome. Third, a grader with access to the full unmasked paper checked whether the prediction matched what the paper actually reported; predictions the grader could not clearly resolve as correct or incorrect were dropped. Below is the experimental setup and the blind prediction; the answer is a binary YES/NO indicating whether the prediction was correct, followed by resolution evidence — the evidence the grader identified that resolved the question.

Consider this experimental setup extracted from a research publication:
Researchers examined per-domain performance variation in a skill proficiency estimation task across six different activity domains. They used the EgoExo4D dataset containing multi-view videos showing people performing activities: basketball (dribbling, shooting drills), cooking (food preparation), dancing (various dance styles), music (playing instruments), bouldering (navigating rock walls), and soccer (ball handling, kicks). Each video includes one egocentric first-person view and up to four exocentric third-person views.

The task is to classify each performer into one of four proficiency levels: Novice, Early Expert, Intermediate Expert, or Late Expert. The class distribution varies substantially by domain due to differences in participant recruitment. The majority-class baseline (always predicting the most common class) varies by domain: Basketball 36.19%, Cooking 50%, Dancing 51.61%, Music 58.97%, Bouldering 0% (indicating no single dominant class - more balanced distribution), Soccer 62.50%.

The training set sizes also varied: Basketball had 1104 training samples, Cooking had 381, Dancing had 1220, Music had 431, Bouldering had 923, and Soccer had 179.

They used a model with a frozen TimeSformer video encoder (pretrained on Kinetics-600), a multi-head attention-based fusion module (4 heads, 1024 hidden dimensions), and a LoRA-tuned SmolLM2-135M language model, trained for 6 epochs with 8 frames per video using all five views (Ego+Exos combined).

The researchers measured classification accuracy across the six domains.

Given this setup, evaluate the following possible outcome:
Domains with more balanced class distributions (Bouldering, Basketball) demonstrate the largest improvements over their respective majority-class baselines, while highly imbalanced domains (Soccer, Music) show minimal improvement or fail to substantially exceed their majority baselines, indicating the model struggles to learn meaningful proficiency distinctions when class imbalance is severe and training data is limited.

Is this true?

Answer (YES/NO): NO